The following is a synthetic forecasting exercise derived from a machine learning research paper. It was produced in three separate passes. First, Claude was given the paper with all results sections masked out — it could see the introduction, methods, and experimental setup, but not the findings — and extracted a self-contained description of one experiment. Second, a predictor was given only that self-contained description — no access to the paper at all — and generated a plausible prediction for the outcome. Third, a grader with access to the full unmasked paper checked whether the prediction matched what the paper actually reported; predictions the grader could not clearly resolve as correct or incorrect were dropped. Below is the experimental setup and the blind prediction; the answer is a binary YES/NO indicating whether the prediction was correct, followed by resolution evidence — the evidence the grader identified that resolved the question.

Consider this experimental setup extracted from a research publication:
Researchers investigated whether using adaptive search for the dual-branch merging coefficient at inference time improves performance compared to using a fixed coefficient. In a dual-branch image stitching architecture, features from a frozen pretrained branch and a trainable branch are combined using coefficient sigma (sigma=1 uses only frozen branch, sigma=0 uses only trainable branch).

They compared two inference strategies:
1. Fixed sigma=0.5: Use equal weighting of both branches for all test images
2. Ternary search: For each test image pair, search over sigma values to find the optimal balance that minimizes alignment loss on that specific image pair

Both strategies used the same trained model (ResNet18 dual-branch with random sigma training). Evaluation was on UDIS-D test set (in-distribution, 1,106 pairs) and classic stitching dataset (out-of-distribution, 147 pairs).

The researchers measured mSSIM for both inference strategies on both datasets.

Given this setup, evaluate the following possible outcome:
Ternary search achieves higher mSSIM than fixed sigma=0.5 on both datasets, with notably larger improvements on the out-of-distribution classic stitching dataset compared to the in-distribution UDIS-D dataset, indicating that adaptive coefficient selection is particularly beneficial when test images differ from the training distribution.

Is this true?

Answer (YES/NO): YES